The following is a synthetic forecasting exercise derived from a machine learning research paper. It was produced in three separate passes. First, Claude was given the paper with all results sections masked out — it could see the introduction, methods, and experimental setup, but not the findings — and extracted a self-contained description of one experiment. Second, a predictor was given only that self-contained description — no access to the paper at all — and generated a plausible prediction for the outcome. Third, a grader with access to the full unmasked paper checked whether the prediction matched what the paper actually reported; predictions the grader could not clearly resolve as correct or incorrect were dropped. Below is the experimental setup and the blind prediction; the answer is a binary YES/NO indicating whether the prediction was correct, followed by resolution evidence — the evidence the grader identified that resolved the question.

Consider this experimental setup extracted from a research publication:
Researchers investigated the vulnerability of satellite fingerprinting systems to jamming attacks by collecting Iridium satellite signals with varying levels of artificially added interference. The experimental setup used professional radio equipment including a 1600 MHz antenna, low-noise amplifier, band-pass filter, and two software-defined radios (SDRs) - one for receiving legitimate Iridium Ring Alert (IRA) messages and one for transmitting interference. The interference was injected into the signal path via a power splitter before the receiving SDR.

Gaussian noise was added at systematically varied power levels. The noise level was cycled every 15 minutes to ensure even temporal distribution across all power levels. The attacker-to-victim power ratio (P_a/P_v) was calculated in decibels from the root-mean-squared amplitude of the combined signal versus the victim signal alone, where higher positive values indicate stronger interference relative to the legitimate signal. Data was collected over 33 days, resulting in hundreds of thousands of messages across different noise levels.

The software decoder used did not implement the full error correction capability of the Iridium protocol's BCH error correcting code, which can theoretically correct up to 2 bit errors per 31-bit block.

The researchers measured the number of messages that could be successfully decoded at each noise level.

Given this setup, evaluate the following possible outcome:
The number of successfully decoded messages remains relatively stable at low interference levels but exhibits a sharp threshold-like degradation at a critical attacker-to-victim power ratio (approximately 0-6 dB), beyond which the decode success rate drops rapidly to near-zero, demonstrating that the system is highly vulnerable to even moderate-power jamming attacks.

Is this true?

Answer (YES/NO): NO